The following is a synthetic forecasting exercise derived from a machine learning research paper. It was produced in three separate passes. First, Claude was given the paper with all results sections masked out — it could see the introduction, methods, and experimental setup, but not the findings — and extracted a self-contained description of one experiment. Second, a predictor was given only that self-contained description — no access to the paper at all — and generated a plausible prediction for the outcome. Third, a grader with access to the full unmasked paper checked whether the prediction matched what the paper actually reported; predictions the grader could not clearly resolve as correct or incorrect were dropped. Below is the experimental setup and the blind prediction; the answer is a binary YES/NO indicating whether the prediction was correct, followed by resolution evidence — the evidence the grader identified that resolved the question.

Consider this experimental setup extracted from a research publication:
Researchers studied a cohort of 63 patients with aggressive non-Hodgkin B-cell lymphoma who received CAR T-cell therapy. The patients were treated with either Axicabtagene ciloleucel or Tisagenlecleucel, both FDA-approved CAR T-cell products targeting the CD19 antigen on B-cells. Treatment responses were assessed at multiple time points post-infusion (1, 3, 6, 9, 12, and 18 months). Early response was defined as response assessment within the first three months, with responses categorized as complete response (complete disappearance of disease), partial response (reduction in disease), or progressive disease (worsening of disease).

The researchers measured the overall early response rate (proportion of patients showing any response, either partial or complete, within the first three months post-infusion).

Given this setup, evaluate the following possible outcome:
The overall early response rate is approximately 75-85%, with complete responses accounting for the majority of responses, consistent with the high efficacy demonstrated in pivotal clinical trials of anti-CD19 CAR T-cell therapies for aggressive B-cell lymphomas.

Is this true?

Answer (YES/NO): NO